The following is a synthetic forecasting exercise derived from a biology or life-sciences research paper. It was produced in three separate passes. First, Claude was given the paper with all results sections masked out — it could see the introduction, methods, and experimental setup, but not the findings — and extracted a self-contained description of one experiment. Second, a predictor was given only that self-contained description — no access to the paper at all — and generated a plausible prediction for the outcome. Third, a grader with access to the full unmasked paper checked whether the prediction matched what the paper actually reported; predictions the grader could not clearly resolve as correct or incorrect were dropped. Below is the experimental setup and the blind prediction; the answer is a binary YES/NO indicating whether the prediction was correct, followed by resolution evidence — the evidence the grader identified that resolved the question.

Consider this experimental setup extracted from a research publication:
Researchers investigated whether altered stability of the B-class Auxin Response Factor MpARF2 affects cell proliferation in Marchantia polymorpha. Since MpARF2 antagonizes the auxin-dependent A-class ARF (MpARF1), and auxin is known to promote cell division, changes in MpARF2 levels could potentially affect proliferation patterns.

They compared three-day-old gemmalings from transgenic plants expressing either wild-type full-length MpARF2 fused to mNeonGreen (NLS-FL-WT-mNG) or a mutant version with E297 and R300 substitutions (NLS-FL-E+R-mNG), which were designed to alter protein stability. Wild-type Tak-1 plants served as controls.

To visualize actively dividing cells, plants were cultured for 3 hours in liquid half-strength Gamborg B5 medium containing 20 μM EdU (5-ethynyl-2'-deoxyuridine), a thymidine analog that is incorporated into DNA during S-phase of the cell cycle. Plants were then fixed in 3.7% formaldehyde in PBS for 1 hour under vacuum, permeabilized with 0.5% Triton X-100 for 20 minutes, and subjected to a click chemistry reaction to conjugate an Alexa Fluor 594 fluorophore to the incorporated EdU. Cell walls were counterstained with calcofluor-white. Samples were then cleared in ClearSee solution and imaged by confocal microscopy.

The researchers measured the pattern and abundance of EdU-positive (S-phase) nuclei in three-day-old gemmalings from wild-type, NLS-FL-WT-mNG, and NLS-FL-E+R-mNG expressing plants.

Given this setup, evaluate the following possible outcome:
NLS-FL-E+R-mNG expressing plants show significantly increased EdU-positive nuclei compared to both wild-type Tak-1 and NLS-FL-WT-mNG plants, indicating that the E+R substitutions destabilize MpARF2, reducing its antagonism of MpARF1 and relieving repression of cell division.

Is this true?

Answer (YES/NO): NO